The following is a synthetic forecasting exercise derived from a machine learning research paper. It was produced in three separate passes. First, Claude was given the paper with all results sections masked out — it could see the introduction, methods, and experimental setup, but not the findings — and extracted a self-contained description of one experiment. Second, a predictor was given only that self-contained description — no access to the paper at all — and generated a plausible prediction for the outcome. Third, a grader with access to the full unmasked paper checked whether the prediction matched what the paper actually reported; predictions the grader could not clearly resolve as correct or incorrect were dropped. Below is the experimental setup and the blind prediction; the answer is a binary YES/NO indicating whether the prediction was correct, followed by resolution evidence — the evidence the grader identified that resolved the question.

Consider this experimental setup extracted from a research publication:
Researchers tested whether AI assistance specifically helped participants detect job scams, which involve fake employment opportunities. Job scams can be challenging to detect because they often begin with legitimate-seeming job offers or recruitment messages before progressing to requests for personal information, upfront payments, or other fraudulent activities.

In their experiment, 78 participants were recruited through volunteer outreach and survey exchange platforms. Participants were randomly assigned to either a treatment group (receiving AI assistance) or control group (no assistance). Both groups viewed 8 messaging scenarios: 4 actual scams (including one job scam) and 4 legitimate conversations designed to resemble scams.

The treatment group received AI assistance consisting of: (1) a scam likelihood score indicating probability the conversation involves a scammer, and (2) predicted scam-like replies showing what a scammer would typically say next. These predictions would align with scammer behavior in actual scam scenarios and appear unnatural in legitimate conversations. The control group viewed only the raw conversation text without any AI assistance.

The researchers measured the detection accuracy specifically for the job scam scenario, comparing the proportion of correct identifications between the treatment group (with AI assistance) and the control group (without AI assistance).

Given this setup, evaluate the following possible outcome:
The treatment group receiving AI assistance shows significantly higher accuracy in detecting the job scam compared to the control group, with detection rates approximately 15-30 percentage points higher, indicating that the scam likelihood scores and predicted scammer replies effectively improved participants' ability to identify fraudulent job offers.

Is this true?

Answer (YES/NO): YES